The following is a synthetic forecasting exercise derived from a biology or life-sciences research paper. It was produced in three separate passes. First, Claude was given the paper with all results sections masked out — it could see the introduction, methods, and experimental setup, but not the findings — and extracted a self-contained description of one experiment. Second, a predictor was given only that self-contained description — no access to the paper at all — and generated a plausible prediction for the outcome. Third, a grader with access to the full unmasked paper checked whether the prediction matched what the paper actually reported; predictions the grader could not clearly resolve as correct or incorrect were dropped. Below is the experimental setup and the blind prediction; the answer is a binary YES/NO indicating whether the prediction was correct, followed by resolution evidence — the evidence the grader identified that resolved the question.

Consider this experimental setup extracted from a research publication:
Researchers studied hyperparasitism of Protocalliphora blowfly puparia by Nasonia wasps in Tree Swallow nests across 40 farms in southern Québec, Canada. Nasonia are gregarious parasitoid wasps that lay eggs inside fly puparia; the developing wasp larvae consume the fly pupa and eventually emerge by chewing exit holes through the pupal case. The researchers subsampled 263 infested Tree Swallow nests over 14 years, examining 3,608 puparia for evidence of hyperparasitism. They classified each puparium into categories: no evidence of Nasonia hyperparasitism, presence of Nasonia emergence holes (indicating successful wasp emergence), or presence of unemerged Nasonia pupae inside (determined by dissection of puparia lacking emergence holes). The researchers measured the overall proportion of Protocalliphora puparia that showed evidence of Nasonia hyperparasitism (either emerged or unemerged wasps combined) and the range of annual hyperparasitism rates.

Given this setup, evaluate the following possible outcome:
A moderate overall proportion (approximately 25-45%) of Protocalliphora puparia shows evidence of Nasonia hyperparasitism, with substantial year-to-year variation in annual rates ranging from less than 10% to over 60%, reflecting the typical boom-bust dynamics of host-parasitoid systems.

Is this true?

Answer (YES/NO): NO